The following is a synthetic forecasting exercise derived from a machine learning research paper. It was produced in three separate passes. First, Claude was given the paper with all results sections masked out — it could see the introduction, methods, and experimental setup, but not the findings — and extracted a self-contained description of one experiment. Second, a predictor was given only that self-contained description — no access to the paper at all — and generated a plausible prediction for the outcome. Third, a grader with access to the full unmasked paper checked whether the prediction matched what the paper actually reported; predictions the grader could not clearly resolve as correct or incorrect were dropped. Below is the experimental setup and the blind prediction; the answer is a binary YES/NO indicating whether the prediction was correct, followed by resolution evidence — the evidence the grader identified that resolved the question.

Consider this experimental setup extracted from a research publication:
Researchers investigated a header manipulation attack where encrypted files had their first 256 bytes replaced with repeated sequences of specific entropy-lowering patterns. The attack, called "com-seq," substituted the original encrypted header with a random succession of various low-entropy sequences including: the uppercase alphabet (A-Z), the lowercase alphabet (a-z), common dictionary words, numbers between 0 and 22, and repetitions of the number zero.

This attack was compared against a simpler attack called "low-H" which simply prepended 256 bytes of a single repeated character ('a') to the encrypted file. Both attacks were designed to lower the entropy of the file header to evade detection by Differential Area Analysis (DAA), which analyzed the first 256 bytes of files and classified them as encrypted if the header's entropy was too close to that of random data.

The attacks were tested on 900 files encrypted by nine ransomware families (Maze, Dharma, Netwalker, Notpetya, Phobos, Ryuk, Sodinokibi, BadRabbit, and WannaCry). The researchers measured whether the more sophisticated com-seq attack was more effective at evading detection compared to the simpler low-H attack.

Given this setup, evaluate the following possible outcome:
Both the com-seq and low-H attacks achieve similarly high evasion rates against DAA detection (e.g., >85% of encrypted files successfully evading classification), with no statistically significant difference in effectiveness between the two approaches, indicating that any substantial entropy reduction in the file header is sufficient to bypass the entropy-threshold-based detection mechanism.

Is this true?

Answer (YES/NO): NO